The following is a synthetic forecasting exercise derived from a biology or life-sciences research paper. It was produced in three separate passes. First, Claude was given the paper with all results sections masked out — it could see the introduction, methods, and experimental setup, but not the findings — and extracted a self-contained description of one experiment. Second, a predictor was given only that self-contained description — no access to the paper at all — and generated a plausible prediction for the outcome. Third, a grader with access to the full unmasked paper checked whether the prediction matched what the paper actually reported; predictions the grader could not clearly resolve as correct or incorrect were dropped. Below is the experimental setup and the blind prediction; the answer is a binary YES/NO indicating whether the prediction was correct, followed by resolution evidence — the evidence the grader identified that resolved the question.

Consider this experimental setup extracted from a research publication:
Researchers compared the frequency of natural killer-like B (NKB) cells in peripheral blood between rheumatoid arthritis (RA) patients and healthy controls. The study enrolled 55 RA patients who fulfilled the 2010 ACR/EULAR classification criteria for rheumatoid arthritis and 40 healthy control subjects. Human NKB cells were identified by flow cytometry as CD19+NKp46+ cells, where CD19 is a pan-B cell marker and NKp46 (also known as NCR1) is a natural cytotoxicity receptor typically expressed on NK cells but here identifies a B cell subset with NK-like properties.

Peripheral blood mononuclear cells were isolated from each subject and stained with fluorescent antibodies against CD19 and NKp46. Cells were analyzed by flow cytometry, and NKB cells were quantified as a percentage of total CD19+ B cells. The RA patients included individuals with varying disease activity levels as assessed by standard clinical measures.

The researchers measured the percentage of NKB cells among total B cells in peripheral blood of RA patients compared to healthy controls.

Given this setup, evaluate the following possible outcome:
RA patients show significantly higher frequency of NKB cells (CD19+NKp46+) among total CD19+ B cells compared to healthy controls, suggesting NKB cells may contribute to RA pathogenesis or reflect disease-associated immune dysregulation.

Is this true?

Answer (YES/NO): YES